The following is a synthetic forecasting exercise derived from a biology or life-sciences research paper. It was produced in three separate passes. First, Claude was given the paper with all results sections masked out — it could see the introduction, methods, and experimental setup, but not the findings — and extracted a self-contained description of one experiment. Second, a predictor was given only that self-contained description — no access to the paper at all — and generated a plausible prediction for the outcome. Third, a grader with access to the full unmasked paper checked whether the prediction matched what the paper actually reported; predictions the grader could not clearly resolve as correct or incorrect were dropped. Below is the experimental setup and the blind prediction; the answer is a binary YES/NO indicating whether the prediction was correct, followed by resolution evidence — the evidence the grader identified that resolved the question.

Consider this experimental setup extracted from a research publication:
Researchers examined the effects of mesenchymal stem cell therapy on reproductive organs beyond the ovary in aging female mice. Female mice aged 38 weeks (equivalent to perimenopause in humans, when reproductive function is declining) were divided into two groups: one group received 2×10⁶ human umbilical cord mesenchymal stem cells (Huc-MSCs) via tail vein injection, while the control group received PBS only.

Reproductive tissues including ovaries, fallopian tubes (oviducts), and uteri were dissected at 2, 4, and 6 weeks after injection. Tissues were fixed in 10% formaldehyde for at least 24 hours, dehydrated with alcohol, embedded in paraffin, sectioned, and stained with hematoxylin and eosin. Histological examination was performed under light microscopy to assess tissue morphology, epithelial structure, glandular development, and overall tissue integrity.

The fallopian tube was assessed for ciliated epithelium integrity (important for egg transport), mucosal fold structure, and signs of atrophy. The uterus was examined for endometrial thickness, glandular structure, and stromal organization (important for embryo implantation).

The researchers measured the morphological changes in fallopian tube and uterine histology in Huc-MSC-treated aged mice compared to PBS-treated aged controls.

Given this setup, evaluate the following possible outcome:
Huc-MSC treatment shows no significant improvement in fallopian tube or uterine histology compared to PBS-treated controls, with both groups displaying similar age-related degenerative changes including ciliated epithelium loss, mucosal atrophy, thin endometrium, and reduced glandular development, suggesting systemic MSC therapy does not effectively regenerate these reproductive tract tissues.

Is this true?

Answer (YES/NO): NO